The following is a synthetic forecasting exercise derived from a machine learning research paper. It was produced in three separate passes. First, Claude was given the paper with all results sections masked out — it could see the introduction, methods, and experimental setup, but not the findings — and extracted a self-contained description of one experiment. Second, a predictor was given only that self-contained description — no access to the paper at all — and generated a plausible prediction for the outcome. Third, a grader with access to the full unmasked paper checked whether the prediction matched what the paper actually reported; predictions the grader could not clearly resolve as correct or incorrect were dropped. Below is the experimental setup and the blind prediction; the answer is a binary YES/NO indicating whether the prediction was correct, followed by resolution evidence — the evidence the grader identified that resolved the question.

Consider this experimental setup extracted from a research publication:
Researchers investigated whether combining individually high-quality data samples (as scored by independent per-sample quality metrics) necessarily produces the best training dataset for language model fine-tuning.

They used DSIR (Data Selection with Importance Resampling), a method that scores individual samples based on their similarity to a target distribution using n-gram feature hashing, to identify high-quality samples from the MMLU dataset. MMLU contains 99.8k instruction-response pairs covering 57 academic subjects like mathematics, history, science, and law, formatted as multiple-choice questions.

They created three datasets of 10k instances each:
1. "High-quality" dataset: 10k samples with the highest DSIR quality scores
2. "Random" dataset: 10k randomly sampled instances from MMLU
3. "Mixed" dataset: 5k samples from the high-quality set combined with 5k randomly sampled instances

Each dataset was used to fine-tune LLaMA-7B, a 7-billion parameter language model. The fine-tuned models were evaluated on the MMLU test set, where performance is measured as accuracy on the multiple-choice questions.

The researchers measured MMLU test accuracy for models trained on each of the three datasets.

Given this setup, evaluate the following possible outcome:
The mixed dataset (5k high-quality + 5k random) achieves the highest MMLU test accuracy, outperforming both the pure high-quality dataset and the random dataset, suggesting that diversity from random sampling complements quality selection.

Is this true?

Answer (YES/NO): YES